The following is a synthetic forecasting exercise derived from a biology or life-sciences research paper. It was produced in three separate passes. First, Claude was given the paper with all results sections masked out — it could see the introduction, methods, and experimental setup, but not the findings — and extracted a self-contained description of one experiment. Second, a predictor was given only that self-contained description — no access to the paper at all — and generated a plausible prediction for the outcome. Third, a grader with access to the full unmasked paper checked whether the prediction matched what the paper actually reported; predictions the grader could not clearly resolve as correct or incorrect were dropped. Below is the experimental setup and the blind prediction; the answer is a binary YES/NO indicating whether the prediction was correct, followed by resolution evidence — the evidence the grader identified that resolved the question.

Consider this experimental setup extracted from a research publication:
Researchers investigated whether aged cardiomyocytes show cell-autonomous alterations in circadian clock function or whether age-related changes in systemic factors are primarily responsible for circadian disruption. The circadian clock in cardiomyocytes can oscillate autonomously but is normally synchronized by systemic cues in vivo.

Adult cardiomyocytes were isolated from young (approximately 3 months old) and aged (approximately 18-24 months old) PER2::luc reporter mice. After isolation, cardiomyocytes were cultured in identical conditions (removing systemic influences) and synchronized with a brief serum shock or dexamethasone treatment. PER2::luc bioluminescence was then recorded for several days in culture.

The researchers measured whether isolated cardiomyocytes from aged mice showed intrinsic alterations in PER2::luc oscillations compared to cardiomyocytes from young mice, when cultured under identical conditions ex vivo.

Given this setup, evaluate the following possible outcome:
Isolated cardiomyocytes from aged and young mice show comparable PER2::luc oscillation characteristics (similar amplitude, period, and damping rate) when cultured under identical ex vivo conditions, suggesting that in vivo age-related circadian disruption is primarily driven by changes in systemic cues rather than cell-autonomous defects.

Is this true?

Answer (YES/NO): NO